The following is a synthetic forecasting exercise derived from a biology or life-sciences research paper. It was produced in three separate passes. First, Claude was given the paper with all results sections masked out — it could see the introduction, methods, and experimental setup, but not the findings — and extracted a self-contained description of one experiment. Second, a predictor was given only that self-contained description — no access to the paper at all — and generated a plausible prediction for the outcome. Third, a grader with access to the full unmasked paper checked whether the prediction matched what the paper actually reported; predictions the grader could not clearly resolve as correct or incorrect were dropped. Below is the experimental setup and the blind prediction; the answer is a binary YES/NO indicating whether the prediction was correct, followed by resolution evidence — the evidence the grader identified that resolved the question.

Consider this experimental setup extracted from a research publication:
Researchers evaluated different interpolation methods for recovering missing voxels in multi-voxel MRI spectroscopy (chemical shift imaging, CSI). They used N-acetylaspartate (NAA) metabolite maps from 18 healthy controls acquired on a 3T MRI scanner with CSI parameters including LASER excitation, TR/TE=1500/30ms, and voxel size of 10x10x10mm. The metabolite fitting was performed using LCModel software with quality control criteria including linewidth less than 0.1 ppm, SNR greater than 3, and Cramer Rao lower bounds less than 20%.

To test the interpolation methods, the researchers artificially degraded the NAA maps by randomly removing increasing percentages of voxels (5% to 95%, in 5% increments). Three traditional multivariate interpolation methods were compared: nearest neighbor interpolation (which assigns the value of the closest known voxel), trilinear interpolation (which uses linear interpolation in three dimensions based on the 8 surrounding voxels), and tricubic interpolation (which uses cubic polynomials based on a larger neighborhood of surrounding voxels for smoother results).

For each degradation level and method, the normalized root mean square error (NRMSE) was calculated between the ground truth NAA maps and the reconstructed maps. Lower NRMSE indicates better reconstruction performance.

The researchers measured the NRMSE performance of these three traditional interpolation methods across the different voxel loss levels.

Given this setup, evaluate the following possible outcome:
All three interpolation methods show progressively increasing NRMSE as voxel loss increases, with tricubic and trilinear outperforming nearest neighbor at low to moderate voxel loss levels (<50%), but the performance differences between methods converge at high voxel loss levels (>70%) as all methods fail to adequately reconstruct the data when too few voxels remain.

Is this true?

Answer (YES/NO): NO